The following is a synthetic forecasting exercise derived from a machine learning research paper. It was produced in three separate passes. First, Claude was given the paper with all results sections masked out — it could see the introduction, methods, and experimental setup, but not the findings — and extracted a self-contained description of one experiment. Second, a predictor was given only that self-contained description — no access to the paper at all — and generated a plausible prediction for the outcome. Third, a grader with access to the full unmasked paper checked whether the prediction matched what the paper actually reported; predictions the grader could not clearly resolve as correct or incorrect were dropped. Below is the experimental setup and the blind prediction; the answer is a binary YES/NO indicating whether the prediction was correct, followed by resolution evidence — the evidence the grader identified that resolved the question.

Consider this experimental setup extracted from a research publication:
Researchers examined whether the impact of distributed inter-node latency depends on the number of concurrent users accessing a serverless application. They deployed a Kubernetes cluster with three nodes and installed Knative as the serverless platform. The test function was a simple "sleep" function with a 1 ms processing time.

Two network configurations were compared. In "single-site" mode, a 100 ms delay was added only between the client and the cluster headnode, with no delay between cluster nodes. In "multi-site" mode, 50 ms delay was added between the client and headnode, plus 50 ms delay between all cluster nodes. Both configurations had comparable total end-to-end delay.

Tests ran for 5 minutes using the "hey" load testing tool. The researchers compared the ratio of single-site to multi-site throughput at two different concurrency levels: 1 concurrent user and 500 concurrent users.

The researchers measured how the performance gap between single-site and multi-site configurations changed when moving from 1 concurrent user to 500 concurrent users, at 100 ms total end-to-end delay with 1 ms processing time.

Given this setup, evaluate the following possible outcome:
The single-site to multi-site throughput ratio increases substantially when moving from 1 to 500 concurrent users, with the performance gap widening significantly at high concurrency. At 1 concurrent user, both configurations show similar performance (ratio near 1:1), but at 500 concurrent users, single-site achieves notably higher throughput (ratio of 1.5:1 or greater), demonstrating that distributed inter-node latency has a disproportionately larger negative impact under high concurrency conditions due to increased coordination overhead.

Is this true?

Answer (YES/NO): NO